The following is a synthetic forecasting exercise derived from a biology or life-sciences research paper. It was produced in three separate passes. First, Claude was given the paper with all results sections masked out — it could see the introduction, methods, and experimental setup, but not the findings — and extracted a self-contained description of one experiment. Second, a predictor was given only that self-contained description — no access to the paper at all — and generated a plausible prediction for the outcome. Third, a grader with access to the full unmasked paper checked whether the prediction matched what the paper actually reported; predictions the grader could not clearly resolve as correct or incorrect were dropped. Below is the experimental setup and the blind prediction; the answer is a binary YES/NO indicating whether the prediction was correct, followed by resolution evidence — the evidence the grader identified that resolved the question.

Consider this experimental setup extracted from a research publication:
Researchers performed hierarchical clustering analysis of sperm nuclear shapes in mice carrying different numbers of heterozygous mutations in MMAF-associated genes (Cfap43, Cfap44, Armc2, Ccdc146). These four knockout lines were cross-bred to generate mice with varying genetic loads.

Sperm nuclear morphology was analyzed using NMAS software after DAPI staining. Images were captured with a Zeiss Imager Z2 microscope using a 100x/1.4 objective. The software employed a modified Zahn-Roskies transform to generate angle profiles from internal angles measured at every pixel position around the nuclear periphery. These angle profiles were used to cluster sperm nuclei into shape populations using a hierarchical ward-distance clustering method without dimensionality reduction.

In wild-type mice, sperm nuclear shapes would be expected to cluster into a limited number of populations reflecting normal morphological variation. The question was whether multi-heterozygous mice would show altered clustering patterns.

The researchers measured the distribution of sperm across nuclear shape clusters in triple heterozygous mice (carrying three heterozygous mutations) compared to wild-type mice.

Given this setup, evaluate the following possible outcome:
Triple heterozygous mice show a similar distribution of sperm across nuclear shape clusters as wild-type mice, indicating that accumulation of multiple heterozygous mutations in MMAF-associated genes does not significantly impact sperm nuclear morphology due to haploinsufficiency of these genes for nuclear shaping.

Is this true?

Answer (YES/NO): NO